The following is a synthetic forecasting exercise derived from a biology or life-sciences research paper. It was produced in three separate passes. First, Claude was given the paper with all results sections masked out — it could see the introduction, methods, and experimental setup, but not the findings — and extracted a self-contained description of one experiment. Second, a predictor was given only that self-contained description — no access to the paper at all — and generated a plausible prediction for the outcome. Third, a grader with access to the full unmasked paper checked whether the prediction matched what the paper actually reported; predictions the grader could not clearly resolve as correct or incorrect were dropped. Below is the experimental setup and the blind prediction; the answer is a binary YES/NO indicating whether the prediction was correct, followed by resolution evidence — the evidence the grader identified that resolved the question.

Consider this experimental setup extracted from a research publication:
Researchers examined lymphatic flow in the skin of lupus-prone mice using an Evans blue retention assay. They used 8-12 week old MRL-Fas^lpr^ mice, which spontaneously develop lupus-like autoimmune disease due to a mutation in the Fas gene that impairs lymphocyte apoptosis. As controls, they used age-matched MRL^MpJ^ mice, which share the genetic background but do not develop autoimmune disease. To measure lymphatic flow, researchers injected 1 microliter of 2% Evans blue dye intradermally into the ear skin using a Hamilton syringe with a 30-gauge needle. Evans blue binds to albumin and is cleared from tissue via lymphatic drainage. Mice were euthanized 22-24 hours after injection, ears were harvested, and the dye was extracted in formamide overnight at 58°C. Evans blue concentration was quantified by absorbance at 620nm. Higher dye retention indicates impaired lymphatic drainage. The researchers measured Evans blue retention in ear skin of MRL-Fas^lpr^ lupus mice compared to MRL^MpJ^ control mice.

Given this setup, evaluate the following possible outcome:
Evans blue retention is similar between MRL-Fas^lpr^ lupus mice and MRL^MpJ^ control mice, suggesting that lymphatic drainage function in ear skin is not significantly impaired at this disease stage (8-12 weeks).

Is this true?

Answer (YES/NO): YES